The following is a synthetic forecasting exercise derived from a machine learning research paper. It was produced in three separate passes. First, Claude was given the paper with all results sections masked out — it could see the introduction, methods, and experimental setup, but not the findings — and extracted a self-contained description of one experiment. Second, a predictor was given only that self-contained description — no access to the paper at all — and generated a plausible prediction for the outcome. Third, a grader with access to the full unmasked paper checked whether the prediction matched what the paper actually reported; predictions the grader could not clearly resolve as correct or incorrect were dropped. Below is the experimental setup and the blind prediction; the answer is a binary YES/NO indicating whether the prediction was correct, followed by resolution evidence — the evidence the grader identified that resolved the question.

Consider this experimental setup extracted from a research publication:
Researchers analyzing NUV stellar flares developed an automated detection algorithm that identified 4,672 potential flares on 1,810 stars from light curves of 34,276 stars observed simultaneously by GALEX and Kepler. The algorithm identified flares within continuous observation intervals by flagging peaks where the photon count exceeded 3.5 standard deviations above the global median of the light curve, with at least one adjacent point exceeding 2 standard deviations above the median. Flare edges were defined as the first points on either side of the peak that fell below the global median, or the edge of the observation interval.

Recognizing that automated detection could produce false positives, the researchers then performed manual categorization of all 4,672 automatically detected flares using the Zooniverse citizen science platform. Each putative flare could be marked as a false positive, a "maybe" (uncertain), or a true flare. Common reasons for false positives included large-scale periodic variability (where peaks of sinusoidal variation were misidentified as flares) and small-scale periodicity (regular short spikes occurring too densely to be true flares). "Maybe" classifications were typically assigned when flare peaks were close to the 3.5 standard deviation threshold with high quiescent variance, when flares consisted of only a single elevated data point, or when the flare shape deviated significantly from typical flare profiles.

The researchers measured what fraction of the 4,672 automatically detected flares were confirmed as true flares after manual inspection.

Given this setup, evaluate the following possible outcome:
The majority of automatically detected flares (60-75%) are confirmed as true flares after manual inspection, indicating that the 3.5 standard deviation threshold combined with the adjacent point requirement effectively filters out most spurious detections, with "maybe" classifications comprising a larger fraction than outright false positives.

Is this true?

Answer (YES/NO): NO